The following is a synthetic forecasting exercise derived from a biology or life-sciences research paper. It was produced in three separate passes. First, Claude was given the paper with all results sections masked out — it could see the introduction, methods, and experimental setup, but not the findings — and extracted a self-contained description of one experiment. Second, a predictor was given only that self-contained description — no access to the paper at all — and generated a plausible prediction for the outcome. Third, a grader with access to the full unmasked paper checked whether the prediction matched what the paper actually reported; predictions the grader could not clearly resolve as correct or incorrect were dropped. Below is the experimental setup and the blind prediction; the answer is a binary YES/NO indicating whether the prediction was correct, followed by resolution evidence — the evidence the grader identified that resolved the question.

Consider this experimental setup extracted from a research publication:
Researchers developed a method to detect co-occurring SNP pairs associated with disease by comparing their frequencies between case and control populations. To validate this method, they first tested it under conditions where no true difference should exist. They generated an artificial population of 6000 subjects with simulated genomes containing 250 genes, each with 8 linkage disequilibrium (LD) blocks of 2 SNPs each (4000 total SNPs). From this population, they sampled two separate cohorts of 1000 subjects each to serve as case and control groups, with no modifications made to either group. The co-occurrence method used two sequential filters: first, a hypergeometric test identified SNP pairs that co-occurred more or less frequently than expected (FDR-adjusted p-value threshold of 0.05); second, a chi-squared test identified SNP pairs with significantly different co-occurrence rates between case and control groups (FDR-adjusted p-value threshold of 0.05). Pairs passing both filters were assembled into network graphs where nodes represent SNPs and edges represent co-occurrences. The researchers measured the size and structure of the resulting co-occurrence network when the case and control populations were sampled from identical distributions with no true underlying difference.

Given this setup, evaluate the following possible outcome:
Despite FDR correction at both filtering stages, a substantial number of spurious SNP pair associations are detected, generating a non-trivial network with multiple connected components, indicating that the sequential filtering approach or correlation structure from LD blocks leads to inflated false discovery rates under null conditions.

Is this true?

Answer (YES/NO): NO